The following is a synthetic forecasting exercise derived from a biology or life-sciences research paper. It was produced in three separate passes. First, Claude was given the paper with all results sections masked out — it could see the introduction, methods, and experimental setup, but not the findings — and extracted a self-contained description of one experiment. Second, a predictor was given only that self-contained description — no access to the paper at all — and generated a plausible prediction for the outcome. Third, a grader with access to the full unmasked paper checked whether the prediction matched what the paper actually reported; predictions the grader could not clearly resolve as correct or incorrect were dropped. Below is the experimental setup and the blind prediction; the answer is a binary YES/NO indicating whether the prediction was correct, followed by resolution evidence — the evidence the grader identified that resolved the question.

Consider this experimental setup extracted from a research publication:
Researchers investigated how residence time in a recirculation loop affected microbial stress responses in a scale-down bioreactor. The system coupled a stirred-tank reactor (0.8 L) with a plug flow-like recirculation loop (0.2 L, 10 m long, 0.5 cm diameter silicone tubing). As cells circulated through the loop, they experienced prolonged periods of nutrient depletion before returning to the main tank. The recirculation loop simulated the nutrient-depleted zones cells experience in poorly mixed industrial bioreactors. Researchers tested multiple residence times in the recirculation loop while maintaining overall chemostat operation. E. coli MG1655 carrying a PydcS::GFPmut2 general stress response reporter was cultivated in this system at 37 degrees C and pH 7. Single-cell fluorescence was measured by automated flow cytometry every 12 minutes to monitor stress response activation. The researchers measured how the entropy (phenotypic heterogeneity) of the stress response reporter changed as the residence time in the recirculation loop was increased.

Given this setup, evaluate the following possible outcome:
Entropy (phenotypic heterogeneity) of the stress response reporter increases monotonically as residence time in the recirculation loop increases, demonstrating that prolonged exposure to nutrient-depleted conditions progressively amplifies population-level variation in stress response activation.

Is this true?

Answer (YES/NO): NO